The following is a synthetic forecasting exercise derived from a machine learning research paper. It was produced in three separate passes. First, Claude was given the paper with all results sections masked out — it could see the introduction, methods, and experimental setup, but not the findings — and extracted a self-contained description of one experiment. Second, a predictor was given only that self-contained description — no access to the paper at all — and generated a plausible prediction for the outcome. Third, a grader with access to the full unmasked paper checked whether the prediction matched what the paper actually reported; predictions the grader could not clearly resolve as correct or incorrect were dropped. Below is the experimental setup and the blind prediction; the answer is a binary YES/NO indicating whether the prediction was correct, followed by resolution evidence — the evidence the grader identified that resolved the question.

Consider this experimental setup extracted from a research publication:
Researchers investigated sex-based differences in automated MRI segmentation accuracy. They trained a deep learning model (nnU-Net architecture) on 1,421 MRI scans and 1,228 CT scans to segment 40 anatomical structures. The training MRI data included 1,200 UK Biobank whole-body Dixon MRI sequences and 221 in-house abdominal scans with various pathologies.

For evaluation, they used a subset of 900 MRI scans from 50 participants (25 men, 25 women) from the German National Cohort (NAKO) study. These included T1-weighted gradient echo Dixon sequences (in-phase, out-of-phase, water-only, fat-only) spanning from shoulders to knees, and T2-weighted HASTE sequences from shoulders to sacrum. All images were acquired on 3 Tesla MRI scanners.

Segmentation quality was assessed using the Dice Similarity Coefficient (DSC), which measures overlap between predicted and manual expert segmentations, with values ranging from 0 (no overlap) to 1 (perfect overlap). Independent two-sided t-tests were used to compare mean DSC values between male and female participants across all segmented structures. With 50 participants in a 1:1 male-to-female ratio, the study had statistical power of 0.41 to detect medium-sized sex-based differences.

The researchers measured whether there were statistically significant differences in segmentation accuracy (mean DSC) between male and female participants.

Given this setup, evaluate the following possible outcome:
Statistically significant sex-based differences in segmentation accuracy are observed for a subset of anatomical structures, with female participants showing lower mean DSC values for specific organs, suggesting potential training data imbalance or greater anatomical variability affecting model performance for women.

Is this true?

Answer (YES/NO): NO